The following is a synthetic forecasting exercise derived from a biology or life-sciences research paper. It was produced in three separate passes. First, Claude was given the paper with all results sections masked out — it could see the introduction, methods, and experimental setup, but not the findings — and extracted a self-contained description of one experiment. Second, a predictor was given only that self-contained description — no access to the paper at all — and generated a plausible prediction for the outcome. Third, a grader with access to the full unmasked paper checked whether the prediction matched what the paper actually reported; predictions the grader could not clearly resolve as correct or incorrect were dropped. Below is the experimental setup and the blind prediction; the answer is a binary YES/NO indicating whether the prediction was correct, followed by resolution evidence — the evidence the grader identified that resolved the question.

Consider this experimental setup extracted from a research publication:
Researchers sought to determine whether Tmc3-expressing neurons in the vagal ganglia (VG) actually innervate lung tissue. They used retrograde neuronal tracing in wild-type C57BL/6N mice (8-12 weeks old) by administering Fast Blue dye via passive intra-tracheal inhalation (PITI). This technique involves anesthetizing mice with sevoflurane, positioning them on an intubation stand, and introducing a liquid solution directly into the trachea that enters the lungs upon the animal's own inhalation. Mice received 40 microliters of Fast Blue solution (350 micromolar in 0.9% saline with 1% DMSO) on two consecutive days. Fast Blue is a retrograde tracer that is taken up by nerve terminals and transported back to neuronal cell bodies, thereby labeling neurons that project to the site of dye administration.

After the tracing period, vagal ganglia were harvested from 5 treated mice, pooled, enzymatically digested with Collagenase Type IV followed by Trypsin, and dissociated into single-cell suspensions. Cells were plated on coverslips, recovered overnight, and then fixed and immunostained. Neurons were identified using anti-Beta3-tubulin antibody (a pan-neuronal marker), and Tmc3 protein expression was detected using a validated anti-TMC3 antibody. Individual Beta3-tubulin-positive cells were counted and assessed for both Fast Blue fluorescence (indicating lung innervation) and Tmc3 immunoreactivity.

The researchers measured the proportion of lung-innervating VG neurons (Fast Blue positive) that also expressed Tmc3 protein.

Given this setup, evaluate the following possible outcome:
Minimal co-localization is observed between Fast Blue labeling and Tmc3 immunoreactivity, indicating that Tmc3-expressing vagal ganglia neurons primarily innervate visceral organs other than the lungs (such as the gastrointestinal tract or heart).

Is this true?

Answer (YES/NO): NO